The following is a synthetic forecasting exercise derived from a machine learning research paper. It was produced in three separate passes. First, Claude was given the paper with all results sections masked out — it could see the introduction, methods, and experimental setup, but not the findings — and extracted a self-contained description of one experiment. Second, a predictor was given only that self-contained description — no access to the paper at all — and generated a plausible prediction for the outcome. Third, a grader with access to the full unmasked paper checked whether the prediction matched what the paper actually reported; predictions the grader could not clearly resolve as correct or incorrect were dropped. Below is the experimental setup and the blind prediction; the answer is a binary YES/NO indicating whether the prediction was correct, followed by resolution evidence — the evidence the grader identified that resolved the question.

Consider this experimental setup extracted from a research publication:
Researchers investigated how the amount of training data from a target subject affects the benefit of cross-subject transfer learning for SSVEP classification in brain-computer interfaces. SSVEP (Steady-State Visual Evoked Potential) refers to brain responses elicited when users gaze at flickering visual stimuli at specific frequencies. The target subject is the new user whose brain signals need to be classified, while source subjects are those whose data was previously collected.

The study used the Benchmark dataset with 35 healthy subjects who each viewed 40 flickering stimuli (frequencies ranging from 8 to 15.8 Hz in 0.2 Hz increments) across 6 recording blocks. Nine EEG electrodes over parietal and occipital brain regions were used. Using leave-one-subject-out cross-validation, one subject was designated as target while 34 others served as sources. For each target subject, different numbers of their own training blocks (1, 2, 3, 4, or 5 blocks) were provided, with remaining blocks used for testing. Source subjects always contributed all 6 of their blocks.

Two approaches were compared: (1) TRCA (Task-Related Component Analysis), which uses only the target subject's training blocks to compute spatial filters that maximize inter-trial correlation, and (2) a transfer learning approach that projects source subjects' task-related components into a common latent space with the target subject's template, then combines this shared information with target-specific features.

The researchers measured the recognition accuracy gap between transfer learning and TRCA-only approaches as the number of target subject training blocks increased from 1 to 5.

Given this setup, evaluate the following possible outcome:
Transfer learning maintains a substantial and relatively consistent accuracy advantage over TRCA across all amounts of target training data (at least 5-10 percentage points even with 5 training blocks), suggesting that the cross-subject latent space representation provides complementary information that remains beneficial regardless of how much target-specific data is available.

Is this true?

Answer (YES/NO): NO